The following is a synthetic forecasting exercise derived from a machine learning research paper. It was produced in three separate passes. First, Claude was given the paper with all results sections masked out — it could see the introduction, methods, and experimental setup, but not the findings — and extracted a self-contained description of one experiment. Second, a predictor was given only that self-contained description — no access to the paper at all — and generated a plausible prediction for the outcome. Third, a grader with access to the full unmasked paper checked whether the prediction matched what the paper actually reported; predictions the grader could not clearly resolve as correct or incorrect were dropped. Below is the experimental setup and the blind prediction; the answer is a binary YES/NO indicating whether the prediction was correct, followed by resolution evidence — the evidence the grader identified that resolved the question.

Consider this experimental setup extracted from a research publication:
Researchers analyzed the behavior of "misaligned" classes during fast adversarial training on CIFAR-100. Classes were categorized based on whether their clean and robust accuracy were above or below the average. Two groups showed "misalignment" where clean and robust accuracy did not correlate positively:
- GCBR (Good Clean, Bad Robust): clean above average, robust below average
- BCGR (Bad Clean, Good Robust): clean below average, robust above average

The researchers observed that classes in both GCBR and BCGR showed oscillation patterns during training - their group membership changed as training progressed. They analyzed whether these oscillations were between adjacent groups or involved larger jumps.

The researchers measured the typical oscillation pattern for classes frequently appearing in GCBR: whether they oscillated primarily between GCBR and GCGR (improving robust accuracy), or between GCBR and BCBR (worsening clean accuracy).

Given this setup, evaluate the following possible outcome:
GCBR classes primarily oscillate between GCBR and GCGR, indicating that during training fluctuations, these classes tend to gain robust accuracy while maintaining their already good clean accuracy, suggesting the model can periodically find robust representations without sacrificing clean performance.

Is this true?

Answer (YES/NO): NO